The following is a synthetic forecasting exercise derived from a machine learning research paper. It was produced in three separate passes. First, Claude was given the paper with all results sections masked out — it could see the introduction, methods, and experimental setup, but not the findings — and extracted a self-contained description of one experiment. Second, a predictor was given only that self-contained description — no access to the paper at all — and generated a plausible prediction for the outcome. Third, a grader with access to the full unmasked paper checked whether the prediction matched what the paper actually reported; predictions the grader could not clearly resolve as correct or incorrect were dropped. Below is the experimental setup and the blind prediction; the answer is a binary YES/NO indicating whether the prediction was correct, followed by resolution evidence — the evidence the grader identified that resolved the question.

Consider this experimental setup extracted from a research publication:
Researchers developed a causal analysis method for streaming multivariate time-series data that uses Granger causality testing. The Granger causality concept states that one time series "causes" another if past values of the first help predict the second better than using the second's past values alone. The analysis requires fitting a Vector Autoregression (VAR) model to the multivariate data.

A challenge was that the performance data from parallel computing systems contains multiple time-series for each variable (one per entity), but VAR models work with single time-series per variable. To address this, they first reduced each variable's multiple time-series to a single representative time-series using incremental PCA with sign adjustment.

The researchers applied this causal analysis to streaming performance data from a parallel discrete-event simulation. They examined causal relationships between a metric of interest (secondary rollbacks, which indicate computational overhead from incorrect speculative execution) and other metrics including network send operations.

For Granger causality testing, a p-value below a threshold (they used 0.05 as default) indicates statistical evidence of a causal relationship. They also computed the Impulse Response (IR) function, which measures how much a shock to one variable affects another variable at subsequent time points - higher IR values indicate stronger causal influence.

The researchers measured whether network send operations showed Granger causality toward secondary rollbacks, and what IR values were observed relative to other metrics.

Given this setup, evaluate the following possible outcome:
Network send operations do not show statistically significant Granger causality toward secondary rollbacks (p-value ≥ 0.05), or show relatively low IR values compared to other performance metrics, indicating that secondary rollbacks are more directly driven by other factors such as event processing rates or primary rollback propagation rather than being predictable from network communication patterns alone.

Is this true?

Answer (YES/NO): NO